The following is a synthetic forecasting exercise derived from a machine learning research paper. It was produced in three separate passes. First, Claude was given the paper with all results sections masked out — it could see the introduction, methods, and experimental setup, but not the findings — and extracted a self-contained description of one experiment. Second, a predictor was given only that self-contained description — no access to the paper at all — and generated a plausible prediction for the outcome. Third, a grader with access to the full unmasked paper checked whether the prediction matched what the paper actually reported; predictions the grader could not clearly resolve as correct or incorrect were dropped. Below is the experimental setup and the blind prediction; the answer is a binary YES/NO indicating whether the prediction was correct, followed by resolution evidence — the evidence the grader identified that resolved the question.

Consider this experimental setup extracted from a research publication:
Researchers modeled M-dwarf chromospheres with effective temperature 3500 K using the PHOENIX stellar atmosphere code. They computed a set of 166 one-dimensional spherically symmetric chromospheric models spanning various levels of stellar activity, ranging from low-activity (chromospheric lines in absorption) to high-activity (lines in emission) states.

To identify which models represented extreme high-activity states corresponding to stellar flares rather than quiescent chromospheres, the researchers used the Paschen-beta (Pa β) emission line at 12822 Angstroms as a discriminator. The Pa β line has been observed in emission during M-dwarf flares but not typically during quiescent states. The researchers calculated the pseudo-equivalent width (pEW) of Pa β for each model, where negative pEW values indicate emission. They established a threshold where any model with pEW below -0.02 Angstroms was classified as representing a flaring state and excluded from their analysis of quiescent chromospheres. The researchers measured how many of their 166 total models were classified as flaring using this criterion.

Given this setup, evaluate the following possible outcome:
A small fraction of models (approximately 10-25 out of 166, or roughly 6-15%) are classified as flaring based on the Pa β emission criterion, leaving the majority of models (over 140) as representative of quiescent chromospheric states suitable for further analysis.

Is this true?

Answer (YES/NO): NO